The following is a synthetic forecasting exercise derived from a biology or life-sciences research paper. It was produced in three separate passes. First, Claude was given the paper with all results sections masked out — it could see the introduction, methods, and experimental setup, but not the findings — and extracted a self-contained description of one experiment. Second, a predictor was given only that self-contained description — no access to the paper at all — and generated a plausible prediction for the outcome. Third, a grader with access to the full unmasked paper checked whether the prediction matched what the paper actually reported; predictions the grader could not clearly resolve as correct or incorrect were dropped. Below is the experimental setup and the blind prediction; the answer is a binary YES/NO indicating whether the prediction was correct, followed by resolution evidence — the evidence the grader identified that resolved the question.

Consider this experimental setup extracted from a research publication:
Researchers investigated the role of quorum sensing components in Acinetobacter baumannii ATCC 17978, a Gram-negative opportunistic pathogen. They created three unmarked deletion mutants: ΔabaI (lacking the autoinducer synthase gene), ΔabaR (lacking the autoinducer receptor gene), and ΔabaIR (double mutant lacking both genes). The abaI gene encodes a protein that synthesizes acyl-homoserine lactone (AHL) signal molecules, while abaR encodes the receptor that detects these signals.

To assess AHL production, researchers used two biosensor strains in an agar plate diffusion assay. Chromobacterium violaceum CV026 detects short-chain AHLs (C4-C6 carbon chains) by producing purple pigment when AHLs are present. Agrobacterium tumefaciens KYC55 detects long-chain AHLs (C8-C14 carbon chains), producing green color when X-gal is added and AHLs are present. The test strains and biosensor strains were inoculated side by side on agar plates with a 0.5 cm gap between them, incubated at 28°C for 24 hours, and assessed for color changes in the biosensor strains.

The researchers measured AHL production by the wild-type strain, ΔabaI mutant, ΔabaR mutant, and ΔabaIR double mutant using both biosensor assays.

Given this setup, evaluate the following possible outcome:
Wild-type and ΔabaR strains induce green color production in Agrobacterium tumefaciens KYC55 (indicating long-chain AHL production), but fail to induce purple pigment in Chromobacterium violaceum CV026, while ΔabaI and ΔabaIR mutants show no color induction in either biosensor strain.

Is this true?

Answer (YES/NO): NO